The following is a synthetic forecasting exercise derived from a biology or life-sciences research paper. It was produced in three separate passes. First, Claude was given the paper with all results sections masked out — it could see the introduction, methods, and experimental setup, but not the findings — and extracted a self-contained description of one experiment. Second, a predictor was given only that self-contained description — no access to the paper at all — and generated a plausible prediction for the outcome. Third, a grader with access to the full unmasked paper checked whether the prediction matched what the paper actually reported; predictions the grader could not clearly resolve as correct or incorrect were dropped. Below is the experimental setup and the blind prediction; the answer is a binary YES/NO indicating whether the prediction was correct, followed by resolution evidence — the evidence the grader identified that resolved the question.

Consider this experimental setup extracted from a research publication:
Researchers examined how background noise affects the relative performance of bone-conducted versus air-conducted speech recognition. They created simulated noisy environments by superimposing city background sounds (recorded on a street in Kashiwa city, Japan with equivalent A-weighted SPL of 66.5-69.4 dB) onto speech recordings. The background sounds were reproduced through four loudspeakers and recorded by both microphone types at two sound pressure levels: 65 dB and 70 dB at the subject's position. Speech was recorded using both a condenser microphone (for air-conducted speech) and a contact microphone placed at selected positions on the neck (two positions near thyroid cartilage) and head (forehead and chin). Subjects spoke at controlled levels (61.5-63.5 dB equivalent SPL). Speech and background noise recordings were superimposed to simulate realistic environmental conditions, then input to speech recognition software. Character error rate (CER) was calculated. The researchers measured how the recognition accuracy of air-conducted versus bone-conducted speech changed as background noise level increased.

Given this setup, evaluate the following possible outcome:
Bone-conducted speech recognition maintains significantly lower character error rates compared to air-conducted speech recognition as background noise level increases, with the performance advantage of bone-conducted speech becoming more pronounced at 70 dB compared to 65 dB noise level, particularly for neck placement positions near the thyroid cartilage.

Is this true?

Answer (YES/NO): NO